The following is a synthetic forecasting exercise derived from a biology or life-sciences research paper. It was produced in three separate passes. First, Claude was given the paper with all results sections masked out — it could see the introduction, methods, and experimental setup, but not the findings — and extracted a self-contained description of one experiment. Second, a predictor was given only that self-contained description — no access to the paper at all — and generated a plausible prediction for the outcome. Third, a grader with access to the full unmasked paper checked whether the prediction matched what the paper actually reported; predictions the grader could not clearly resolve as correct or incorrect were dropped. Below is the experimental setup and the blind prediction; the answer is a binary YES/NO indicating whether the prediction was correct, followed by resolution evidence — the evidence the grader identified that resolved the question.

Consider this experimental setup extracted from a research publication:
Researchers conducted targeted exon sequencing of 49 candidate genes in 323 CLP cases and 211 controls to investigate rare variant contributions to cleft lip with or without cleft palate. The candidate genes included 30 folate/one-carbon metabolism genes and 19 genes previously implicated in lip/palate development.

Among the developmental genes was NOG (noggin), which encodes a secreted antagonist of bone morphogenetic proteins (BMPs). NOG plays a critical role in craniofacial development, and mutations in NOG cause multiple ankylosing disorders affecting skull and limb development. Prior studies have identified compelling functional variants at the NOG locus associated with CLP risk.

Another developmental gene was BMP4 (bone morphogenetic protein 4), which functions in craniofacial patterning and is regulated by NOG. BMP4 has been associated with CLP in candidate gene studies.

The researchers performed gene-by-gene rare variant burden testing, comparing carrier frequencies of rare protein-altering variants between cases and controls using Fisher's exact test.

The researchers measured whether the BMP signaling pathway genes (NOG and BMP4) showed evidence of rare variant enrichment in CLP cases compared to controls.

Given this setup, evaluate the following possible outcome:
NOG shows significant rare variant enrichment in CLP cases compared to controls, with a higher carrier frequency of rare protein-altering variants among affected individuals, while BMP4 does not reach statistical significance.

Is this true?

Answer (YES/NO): NO